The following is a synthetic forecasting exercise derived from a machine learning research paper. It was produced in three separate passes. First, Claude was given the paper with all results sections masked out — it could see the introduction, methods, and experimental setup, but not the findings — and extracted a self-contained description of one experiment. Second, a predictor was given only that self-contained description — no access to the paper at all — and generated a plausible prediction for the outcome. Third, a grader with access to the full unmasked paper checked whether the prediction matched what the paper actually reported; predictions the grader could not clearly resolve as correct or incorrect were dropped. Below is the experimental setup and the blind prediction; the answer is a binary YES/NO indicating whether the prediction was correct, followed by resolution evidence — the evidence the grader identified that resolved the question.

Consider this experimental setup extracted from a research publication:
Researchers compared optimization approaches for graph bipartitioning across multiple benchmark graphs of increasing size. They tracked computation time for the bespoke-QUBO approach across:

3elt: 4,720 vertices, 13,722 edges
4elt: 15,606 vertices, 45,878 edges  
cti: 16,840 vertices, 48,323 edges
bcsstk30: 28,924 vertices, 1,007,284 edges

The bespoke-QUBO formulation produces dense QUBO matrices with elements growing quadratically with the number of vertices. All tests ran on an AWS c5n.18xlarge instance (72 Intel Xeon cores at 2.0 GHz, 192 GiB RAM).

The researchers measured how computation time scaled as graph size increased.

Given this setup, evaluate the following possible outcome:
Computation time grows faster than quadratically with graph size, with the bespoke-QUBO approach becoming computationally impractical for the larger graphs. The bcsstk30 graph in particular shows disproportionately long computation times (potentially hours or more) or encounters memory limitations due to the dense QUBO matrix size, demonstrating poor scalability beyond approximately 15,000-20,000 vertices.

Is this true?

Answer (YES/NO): NO